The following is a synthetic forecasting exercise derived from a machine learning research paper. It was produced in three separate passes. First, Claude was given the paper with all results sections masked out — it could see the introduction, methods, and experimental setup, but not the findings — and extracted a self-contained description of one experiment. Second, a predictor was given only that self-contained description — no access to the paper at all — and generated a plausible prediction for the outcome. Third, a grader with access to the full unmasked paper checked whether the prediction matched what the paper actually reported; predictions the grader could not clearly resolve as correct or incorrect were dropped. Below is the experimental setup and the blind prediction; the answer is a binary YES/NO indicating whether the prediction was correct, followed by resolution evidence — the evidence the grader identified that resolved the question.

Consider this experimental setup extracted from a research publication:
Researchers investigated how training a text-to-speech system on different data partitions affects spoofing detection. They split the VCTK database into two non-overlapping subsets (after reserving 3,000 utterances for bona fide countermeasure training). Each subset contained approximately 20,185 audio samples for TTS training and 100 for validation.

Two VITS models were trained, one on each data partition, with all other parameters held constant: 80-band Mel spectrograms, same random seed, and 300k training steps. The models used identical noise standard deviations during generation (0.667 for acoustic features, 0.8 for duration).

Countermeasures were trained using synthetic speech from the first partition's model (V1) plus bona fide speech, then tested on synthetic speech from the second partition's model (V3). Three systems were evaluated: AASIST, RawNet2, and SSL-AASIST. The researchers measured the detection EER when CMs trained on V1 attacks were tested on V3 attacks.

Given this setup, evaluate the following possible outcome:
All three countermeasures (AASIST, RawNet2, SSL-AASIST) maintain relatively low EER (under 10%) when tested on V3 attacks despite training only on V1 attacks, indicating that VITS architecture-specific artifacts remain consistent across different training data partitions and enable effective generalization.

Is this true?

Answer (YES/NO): YES